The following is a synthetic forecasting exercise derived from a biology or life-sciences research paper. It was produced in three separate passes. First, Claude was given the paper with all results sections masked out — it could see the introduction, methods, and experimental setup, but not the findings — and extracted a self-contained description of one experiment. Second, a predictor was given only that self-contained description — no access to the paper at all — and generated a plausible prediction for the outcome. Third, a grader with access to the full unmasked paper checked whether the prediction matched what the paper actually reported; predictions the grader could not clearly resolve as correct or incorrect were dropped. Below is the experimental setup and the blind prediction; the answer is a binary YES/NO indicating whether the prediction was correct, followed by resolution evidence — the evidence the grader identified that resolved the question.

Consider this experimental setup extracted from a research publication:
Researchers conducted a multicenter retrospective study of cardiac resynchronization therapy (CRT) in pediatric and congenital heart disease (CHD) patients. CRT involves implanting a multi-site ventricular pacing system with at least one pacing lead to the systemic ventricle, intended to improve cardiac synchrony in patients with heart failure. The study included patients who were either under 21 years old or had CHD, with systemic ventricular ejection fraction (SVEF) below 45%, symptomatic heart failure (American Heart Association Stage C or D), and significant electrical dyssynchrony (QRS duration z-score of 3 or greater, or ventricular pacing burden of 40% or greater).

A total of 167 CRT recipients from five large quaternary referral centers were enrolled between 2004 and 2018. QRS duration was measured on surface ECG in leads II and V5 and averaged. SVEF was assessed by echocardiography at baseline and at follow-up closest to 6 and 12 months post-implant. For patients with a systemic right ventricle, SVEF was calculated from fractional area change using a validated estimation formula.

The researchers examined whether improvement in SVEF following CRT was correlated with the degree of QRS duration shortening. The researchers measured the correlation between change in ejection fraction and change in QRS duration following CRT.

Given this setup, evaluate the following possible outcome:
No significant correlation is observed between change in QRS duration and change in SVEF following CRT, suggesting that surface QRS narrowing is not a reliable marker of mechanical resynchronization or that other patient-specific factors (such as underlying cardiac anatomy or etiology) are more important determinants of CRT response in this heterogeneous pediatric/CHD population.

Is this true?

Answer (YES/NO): YES